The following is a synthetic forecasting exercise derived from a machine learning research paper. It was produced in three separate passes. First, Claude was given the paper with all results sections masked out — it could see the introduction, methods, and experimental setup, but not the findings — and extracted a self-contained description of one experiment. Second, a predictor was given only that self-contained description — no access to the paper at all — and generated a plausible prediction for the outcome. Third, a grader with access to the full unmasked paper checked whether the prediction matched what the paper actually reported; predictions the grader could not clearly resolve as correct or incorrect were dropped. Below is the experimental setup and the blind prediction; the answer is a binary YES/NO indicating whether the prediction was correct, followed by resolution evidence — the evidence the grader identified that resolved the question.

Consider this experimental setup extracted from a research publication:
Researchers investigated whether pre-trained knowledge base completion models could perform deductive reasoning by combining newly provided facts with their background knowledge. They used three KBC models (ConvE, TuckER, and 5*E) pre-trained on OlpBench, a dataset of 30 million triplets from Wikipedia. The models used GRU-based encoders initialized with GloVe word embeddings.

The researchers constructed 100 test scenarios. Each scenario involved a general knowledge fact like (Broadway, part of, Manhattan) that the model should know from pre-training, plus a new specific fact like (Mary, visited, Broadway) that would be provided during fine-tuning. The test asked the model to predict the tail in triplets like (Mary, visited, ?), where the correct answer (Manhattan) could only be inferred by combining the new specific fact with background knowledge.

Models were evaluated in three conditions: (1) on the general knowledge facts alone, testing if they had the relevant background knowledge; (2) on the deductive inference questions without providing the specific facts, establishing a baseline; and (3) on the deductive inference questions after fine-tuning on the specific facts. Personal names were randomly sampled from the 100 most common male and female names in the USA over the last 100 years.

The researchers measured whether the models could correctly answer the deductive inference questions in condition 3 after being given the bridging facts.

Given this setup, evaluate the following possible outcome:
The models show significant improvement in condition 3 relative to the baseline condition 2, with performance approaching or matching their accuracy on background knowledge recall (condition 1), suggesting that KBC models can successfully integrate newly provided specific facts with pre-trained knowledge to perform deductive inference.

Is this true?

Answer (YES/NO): NO